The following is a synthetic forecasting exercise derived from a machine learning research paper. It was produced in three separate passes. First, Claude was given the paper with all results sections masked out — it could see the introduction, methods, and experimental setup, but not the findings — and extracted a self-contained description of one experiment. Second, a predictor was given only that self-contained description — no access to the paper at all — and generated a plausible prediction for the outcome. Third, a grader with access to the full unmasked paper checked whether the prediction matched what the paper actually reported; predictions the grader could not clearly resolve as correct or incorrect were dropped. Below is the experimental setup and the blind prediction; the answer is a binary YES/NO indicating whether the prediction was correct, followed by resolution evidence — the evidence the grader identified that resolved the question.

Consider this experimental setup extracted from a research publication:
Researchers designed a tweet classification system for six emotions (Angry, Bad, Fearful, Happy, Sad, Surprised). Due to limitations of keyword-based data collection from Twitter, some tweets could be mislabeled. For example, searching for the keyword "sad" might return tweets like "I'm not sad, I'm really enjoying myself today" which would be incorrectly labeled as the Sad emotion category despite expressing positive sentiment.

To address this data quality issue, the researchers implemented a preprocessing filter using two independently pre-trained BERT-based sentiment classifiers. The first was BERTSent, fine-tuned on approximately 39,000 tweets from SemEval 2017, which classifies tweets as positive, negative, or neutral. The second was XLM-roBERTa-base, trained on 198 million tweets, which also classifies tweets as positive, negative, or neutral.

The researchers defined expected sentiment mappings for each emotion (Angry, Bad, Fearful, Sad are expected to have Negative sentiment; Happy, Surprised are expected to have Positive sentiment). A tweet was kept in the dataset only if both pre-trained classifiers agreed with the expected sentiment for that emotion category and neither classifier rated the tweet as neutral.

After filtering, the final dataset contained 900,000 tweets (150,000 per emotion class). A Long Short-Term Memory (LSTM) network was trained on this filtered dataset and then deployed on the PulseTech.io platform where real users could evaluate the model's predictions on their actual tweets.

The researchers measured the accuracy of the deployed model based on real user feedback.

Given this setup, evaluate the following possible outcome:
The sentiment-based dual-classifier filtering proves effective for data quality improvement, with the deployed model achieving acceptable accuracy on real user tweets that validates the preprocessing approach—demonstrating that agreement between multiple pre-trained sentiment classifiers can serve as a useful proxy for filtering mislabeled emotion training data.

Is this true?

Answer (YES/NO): YES